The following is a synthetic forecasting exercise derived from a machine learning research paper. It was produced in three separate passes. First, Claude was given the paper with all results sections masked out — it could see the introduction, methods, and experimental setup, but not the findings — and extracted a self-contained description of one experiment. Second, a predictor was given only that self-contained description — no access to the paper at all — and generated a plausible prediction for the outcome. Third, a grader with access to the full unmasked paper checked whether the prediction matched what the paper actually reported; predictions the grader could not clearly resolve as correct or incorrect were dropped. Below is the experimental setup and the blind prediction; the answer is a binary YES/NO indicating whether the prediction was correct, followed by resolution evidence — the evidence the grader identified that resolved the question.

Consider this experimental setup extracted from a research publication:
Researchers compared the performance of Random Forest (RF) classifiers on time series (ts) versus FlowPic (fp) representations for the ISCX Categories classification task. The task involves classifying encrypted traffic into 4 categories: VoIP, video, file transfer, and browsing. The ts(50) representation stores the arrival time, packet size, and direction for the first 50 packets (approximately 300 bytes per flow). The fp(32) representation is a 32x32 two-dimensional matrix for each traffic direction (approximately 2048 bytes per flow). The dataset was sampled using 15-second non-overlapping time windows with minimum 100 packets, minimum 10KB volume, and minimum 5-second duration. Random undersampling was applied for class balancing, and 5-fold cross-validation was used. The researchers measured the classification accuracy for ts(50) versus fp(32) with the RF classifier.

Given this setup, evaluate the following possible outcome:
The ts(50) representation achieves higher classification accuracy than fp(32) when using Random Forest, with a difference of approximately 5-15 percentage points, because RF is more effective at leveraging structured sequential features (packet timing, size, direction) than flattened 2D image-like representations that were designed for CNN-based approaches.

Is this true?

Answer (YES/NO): NO